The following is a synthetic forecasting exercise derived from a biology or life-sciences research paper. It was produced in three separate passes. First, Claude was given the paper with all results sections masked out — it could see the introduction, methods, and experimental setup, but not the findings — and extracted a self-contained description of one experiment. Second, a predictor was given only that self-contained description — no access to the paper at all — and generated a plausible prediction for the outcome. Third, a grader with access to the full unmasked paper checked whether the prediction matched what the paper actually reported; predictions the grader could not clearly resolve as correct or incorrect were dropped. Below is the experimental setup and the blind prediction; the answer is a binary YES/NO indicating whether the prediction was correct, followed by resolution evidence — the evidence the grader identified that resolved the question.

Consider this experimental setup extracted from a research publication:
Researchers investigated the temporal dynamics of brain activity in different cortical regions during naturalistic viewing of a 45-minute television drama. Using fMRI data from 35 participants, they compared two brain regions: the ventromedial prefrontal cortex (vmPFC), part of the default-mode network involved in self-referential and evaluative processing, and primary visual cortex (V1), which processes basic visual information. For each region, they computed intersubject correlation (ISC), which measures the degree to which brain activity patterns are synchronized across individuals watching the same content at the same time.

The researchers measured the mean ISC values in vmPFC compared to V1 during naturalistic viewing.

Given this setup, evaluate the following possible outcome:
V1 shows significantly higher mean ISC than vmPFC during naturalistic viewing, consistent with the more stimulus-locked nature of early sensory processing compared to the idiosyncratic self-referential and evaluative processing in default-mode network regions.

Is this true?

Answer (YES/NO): YES